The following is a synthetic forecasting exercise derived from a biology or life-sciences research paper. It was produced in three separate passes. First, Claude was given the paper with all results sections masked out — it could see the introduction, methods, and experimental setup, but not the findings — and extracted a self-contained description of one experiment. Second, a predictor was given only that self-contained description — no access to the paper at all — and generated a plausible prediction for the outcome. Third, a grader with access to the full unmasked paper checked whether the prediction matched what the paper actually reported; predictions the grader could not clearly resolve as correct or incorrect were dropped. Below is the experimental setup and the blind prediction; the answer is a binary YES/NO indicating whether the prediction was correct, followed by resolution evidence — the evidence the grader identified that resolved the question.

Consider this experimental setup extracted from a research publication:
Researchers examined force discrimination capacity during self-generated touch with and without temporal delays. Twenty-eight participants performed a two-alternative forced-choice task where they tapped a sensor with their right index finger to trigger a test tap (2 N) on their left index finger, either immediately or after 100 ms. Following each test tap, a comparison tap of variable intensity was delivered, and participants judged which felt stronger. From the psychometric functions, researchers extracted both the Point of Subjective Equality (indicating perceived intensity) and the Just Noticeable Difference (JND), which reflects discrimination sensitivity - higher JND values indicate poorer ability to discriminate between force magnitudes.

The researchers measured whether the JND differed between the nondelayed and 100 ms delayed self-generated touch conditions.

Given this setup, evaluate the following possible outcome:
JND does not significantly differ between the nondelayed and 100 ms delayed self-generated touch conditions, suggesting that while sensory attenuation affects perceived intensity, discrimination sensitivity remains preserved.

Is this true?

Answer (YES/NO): YES